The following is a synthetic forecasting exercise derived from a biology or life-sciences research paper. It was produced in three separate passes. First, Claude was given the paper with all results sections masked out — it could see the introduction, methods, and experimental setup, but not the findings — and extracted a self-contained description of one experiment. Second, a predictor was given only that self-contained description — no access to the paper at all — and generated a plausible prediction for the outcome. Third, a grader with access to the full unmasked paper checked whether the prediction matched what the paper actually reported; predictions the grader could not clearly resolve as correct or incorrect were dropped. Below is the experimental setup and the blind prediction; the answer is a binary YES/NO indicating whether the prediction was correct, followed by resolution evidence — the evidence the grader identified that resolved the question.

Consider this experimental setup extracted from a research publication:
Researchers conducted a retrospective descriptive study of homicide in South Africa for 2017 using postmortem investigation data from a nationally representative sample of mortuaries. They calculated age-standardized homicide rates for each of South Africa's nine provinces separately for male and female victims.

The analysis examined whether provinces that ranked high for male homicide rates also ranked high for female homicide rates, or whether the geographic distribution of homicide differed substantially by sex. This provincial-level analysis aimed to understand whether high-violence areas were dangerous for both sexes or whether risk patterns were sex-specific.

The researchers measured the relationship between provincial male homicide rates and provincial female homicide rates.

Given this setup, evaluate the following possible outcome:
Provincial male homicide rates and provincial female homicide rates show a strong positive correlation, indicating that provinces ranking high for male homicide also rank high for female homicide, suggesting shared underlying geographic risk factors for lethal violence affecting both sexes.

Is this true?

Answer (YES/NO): YES